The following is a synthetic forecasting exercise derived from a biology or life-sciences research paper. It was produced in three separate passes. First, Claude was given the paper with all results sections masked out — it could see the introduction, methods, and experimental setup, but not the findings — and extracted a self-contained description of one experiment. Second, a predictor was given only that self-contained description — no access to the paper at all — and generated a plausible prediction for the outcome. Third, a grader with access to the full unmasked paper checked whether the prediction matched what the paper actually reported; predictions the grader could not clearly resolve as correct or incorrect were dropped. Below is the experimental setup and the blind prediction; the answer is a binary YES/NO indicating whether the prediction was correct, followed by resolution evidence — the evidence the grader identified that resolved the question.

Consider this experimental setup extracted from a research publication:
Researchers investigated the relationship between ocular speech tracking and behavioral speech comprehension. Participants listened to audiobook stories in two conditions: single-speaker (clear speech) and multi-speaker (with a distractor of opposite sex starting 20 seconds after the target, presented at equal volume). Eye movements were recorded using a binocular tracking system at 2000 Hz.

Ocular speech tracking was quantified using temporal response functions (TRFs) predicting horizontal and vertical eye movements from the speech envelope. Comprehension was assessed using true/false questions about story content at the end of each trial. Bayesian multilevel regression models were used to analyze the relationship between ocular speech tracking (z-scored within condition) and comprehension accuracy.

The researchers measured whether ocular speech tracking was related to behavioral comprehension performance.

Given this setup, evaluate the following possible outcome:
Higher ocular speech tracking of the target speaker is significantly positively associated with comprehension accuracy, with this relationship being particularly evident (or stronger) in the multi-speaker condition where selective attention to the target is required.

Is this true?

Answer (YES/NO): NO